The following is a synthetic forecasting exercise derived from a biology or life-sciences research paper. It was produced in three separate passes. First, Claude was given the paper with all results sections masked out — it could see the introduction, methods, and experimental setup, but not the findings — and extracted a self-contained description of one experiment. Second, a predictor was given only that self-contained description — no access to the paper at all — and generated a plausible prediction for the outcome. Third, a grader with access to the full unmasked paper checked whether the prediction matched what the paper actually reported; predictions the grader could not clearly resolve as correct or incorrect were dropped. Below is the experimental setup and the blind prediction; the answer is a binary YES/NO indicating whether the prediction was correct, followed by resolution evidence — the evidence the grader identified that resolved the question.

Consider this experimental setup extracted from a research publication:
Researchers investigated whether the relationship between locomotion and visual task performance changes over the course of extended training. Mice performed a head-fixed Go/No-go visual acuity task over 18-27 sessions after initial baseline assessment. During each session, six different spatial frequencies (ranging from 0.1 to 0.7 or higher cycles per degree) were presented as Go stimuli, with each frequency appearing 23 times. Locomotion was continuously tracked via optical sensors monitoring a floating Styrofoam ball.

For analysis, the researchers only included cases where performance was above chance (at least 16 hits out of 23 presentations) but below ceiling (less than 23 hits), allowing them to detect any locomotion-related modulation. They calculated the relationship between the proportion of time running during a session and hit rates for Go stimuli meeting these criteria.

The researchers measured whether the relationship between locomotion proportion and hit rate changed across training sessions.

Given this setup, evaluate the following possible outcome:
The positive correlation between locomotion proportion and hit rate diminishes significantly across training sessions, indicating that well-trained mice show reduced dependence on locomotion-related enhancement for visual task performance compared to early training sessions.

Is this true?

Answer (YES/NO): NO